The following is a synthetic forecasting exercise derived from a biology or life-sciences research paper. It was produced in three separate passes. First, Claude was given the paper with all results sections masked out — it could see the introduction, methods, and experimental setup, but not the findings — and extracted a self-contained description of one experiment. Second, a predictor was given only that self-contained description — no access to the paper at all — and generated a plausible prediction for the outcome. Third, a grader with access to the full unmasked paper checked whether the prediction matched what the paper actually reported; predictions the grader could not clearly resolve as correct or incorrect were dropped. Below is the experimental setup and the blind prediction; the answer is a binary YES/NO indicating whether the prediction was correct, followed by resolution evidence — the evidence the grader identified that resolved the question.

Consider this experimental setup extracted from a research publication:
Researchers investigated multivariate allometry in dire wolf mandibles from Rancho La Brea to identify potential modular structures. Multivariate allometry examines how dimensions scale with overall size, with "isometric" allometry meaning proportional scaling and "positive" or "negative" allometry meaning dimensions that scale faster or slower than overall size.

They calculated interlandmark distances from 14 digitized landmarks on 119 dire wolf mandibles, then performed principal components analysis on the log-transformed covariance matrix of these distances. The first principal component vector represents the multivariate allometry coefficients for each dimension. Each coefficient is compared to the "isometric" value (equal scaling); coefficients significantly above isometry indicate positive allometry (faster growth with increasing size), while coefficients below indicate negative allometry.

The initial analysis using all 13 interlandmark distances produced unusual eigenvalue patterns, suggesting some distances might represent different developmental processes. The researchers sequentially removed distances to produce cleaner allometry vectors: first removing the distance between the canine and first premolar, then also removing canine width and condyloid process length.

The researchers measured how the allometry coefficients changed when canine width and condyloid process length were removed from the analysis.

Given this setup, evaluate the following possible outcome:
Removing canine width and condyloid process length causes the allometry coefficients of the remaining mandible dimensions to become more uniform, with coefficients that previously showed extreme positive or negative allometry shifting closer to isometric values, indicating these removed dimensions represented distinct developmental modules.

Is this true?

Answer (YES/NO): NO